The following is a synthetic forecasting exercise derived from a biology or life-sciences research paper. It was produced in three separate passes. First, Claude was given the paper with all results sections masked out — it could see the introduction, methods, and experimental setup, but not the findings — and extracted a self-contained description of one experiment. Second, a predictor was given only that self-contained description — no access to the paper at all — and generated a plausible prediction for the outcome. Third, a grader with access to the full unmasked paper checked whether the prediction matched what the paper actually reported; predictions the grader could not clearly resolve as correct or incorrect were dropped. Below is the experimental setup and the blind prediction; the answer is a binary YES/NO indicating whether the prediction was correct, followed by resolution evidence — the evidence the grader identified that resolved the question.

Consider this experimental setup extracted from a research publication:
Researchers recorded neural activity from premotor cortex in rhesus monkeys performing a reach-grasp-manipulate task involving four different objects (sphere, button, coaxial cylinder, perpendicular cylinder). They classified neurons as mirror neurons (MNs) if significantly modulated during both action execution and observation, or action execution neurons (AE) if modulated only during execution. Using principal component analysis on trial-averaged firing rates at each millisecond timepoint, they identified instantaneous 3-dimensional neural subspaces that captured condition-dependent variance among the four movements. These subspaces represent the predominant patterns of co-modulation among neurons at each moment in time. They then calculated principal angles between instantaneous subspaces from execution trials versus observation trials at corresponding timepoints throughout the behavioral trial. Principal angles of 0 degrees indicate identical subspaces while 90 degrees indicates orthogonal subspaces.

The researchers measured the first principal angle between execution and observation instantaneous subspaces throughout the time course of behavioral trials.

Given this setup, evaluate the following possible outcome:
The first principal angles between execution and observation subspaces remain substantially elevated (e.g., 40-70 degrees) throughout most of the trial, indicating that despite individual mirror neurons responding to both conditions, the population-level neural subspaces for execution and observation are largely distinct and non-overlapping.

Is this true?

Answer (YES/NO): YES